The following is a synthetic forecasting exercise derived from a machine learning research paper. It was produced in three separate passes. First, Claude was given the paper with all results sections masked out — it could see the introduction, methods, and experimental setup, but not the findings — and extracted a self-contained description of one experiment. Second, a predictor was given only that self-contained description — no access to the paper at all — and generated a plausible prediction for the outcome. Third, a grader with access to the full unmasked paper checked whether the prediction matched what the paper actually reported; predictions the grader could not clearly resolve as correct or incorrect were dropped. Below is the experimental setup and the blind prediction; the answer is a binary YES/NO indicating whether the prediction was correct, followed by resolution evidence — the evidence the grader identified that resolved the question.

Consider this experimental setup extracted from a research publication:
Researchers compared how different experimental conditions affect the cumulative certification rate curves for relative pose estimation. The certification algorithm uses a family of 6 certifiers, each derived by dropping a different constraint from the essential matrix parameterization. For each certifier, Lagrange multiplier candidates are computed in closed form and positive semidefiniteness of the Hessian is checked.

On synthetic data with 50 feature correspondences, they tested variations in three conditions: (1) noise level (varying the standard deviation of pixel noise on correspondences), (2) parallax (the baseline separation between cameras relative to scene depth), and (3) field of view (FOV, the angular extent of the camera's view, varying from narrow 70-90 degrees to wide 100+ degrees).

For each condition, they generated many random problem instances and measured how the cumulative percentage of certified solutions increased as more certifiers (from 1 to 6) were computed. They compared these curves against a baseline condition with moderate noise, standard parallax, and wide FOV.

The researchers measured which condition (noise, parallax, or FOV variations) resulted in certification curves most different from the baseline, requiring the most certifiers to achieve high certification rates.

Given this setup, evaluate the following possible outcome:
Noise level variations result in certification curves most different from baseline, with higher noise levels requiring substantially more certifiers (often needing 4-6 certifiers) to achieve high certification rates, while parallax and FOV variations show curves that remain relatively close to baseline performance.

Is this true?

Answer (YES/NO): NO